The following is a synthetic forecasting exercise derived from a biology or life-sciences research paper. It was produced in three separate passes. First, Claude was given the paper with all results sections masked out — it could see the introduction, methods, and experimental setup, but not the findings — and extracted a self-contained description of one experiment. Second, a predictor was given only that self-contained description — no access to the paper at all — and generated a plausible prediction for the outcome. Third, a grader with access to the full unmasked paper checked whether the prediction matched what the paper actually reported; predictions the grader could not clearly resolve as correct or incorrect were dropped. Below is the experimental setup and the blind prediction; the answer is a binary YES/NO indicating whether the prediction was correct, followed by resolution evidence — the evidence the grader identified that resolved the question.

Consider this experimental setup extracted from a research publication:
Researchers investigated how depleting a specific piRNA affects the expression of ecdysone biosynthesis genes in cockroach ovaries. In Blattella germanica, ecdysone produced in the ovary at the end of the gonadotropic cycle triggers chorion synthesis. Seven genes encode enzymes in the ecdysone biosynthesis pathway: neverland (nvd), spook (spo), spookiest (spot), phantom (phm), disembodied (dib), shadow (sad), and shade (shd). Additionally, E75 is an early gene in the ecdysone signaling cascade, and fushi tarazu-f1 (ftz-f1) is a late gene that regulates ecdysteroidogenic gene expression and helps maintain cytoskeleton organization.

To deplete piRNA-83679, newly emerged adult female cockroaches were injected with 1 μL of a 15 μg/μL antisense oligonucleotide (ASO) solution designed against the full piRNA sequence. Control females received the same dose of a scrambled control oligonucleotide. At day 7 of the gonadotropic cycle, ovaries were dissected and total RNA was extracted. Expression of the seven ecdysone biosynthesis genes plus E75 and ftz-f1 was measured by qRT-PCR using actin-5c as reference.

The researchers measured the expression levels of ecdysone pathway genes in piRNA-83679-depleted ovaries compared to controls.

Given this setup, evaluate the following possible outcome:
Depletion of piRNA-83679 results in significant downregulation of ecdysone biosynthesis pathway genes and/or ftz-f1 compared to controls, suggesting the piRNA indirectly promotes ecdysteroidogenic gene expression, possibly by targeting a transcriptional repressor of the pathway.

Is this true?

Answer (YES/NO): YES